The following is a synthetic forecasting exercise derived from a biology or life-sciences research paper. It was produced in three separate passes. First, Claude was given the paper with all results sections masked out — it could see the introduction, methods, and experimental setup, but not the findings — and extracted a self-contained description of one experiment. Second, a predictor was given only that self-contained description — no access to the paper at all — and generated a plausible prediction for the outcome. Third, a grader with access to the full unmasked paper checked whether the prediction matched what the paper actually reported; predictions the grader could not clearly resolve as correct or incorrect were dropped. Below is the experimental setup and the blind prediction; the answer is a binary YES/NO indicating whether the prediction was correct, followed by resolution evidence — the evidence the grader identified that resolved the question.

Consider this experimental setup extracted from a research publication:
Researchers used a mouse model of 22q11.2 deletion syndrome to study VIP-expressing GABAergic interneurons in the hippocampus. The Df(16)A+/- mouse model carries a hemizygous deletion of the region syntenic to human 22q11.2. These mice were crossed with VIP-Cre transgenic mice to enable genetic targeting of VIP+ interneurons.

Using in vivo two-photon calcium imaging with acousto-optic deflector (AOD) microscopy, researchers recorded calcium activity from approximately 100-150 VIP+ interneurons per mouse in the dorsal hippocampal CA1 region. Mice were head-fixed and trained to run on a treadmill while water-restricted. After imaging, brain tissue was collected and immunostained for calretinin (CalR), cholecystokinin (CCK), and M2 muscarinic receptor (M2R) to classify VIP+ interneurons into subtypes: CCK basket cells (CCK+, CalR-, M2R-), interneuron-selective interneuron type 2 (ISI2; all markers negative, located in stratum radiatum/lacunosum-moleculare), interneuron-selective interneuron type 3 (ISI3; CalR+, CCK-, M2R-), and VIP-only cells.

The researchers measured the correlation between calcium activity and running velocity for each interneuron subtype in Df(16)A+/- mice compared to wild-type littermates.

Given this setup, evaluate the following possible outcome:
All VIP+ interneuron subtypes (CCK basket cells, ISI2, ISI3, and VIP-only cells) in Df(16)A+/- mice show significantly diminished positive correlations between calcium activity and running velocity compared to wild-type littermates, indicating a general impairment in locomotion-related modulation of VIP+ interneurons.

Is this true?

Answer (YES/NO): NO